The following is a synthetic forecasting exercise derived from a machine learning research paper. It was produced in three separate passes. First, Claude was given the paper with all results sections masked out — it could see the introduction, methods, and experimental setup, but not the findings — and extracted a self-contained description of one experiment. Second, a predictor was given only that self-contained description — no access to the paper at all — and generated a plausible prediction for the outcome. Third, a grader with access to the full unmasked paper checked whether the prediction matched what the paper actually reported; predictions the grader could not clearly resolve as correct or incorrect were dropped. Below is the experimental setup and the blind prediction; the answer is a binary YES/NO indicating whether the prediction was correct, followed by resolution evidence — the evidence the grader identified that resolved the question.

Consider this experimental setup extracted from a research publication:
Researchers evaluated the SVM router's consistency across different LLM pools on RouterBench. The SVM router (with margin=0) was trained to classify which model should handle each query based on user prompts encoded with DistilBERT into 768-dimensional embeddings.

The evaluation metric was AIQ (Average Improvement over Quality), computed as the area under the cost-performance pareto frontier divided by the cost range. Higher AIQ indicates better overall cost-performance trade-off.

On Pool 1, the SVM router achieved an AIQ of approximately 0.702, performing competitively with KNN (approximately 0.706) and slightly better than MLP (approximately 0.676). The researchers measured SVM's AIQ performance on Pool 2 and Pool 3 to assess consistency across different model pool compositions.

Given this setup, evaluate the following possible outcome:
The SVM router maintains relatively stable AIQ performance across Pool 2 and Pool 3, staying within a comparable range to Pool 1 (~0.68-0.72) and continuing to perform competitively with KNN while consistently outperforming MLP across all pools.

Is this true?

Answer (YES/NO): NO